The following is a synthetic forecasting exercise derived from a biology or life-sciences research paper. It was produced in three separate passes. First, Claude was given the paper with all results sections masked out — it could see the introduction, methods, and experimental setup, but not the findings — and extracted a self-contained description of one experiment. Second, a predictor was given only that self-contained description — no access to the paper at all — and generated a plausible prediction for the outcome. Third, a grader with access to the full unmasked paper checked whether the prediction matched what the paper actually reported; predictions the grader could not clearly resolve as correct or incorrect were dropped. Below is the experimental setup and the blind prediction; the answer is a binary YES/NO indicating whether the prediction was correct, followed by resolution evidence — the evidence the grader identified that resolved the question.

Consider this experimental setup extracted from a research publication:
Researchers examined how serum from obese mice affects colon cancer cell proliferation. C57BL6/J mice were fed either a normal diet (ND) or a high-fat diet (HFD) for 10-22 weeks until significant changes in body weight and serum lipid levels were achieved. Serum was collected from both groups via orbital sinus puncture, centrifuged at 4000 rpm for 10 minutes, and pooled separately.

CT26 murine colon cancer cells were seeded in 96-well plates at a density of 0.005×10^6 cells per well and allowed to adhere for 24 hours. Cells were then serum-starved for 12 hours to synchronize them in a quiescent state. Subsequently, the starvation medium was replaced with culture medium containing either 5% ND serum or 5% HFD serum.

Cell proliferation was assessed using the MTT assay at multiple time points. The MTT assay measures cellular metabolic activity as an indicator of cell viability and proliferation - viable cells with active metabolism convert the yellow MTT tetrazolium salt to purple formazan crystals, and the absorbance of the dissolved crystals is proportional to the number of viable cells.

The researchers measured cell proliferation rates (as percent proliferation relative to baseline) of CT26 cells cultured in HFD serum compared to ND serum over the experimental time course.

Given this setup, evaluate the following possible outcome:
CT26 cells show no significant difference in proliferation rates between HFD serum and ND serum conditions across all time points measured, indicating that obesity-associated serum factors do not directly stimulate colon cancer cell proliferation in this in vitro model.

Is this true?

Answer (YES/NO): NO